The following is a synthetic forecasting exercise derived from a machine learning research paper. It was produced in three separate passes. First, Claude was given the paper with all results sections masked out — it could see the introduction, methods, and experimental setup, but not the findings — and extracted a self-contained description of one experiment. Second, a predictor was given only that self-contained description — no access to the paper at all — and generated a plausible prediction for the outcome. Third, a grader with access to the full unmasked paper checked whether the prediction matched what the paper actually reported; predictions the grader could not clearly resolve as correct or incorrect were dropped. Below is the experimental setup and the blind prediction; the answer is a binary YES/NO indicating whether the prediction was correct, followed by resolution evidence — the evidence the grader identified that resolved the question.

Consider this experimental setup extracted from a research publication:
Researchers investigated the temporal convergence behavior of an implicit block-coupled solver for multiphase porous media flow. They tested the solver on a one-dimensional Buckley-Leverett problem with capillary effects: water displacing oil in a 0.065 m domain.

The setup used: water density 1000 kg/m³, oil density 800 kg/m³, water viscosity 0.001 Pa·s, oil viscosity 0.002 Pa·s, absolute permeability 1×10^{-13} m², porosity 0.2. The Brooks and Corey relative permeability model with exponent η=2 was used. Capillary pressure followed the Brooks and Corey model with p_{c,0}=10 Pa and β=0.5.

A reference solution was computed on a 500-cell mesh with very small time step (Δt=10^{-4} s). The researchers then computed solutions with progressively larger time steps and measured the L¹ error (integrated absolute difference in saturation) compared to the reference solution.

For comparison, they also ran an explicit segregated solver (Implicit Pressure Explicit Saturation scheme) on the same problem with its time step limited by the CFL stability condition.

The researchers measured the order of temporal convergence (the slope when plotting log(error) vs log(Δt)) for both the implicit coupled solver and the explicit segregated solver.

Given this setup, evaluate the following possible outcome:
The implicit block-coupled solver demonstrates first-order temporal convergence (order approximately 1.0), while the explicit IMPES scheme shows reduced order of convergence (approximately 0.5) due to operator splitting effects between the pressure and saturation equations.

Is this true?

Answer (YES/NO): NO